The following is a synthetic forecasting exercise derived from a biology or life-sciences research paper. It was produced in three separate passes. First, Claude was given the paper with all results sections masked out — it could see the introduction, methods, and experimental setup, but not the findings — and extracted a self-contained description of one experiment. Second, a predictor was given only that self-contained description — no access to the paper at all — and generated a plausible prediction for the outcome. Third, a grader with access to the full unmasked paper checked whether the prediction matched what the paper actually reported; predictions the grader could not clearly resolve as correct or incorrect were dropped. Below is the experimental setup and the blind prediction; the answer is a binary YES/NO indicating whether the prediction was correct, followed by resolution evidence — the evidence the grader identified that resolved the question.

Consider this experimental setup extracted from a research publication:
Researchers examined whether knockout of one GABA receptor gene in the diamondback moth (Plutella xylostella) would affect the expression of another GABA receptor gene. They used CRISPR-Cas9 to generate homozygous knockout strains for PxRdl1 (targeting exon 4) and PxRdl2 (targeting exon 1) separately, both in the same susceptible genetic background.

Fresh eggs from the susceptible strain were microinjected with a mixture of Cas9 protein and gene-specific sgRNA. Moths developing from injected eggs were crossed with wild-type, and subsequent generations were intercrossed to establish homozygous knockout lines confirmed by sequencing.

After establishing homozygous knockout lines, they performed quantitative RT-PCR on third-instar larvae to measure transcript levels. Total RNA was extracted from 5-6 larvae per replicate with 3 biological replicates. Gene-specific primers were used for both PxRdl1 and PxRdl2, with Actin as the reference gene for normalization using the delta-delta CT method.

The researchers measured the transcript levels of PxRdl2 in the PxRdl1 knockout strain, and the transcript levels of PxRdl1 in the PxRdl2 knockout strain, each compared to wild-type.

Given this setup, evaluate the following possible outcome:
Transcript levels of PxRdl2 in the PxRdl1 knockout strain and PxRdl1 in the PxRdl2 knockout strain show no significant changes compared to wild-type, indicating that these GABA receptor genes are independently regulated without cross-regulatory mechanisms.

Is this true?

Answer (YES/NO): YES